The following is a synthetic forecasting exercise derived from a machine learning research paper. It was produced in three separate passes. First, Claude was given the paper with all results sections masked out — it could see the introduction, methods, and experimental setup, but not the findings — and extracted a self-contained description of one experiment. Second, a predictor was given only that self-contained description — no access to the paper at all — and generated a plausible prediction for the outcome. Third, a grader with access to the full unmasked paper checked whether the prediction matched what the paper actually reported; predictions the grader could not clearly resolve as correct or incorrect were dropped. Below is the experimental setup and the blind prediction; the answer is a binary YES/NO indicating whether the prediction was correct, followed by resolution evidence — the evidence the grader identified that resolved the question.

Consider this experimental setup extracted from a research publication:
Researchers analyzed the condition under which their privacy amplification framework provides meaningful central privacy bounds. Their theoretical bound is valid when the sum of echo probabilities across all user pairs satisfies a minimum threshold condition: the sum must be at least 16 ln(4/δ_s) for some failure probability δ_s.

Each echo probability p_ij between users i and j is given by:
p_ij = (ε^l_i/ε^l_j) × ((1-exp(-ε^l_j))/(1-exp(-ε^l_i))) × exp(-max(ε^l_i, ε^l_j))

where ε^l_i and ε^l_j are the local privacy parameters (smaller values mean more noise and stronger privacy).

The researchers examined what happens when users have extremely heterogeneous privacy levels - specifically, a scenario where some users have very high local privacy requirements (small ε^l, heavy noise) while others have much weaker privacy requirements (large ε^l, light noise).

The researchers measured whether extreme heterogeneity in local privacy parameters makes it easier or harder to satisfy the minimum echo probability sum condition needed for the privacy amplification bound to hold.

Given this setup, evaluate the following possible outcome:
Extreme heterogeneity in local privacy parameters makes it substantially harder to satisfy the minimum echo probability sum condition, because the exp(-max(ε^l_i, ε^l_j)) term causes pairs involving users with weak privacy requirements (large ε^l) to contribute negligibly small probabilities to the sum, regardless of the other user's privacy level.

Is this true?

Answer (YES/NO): NO